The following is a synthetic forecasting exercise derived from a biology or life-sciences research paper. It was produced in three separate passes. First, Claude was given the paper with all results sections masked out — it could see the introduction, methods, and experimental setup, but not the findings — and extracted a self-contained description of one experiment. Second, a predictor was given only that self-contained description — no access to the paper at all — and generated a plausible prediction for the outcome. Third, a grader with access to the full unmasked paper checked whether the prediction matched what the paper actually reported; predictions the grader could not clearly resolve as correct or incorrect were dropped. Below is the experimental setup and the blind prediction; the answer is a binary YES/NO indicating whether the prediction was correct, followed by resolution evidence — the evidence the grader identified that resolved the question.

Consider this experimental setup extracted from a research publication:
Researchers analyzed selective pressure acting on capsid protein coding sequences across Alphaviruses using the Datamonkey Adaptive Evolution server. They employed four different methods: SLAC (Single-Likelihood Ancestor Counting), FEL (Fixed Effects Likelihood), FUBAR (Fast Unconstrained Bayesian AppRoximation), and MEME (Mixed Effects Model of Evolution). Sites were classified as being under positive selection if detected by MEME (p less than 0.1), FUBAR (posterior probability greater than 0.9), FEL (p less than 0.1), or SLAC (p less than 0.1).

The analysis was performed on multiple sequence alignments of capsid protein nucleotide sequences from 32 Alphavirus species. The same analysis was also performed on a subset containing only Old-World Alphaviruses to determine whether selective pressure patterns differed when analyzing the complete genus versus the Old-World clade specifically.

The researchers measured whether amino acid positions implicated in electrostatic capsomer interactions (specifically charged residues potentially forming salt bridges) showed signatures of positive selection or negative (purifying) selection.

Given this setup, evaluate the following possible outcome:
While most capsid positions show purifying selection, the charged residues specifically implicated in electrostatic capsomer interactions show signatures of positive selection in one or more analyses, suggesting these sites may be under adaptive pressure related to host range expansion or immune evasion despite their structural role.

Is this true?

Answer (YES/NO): NO